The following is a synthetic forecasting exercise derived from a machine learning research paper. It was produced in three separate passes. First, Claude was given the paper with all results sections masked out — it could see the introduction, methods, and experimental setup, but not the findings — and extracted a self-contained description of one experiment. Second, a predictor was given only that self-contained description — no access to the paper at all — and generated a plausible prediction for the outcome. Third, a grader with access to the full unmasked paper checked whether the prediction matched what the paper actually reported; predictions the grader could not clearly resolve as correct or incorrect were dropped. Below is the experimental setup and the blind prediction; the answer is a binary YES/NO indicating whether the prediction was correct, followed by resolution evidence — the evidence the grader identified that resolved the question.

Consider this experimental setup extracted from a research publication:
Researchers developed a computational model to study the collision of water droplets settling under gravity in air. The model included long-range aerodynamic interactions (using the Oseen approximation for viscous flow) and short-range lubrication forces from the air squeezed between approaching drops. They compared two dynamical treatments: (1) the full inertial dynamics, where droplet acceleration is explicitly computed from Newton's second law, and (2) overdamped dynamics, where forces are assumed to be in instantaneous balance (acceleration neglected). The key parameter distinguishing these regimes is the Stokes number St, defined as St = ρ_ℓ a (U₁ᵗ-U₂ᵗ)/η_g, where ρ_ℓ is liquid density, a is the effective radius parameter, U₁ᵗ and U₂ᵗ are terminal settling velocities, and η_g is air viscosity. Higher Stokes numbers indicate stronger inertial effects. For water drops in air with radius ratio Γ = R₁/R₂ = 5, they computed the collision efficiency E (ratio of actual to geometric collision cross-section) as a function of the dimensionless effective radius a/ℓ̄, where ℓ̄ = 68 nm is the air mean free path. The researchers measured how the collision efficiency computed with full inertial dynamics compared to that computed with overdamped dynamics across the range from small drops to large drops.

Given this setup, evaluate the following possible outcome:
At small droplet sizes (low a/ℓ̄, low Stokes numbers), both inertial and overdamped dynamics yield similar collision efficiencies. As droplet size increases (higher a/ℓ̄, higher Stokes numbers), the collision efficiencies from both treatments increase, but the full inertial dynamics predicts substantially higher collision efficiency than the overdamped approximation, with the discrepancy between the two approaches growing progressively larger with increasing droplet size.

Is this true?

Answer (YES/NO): NO